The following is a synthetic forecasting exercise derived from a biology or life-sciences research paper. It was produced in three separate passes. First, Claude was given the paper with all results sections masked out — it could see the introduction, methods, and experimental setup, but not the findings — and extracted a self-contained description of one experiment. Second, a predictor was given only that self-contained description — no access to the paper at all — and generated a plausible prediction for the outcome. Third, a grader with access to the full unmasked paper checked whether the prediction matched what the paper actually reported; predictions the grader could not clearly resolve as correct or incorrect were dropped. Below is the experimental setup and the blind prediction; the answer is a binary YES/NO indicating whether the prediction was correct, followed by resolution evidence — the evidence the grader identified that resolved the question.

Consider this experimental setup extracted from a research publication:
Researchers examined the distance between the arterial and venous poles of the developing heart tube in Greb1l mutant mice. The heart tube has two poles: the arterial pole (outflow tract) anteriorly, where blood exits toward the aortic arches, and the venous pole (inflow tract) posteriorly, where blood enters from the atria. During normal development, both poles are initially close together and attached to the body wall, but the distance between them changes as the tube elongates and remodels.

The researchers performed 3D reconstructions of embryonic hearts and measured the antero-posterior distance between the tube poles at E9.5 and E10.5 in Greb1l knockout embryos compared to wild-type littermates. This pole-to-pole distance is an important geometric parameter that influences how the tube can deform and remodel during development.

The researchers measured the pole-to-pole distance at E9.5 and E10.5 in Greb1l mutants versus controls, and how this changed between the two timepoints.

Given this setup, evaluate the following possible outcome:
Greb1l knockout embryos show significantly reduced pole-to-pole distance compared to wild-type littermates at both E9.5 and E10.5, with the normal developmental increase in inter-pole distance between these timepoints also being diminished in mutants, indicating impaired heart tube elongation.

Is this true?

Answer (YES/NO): NO